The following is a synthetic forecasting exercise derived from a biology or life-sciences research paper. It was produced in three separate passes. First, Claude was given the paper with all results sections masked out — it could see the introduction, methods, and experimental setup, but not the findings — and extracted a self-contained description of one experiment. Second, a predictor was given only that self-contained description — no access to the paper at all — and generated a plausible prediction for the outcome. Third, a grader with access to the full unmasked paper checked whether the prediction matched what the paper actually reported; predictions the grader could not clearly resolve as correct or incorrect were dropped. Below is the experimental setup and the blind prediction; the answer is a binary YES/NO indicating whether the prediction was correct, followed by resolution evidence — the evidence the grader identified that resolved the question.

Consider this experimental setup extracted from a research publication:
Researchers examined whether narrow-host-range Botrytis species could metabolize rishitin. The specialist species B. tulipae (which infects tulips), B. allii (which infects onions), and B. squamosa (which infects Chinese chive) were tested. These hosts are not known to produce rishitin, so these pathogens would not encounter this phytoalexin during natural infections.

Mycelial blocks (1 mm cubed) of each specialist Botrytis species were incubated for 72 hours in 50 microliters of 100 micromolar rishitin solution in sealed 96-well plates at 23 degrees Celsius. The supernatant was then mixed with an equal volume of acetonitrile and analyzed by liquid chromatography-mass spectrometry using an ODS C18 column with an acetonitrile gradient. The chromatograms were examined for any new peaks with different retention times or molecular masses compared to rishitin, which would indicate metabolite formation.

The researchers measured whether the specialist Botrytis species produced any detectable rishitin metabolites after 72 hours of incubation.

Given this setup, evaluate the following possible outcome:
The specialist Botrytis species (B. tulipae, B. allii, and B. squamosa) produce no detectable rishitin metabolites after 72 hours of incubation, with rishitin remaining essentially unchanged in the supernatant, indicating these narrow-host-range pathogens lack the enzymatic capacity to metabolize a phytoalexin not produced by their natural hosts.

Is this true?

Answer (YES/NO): NO